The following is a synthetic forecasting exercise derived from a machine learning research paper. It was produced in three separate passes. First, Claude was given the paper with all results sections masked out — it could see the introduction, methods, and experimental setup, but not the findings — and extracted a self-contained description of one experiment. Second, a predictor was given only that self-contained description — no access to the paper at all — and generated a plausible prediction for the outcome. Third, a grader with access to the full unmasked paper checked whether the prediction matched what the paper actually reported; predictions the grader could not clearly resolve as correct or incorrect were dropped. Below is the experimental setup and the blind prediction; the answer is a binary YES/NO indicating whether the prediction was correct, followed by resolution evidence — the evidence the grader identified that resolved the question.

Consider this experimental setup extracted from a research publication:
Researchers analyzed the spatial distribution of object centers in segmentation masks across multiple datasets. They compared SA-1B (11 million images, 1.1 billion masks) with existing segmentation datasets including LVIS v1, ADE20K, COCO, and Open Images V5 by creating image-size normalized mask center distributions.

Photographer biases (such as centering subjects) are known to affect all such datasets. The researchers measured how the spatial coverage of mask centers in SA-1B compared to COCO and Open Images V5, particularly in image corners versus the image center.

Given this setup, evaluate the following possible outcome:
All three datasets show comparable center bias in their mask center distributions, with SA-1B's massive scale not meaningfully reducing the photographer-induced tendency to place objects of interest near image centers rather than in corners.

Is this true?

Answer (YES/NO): NO